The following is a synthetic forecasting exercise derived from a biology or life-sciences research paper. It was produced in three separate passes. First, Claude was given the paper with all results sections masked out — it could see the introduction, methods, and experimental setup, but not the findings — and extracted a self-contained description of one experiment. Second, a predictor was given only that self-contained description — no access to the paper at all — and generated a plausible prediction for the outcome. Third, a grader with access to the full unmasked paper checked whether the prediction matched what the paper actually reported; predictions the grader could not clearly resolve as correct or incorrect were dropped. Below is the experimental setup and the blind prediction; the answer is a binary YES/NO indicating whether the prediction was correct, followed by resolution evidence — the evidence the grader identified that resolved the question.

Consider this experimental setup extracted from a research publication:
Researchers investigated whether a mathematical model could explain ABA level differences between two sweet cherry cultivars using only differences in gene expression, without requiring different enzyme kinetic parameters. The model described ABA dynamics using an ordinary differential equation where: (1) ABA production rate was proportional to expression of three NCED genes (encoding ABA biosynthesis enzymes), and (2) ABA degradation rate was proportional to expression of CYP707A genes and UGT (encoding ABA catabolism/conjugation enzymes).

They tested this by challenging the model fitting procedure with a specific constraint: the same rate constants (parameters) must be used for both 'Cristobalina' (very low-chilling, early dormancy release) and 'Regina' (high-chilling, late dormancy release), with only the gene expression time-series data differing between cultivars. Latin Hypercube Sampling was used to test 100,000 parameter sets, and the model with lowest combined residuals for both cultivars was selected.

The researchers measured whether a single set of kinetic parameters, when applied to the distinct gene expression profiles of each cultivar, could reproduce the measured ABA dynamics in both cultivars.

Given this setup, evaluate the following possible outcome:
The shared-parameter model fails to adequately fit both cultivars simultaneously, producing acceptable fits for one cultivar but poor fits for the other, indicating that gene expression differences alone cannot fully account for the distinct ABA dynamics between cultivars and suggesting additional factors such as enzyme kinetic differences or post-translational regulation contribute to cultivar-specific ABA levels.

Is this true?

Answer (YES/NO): NO